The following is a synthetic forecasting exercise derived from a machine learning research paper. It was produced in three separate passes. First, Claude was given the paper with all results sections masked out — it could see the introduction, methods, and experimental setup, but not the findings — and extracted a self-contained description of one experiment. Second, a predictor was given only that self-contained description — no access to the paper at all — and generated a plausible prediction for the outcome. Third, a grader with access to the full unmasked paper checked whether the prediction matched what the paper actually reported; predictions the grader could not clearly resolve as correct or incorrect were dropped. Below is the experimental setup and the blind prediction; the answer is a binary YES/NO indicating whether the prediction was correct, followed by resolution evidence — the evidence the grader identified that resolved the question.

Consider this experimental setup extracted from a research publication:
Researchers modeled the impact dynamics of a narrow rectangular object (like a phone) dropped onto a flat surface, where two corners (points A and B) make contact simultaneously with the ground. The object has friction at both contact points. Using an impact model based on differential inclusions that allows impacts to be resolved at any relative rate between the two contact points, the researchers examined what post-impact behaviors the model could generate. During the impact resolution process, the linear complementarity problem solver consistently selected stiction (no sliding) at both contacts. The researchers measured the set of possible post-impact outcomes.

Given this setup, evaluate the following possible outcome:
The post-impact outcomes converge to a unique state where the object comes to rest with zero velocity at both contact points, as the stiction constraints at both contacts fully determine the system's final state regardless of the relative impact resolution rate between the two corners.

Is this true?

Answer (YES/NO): NO